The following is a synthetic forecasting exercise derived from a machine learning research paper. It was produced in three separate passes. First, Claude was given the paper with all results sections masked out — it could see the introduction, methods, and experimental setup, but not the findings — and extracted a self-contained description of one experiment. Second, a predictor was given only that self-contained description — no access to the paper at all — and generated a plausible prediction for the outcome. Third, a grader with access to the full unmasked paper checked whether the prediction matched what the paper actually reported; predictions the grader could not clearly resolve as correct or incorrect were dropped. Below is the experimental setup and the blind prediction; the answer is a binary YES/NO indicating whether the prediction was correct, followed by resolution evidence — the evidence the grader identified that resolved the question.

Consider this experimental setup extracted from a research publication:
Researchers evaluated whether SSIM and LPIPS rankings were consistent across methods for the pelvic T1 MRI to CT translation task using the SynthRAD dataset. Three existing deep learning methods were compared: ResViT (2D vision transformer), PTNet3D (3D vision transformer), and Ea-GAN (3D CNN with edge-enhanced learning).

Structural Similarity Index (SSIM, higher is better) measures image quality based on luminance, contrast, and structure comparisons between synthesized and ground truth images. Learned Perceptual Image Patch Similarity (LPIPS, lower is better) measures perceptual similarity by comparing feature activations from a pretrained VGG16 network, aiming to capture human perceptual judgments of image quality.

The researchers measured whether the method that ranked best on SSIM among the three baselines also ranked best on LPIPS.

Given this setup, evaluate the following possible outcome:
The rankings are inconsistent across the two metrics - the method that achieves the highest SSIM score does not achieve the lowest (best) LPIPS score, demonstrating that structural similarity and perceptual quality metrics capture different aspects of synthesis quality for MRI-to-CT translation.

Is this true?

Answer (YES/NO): YES